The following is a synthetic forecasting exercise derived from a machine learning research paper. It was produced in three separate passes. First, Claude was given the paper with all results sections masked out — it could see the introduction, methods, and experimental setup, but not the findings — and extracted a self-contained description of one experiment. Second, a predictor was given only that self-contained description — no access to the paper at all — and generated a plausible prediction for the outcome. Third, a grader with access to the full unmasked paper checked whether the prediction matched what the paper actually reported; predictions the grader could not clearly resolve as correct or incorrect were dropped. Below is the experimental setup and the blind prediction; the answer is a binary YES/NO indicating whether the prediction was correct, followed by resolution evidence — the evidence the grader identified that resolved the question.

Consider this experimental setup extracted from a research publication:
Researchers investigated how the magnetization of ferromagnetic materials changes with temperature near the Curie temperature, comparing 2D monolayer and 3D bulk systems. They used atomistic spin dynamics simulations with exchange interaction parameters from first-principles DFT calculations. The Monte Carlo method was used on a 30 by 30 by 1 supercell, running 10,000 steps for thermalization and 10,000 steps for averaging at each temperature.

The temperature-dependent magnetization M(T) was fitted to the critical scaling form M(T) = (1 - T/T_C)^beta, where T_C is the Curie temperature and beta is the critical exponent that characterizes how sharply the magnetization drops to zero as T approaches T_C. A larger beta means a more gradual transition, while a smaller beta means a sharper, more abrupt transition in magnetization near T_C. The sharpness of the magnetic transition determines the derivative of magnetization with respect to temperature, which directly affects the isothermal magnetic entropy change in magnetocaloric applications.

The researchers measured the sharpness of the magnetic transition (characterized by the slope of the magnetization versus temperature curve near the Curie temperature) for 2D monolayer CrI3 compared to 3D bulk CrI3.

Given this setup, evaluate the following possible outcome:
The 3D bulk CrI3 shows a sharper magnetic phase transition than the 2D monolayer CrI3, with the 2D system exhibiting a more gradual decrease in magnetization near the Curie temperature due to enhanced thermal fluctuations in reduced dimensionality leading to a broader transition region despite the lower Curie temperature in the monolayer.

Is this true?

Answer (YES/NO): NO